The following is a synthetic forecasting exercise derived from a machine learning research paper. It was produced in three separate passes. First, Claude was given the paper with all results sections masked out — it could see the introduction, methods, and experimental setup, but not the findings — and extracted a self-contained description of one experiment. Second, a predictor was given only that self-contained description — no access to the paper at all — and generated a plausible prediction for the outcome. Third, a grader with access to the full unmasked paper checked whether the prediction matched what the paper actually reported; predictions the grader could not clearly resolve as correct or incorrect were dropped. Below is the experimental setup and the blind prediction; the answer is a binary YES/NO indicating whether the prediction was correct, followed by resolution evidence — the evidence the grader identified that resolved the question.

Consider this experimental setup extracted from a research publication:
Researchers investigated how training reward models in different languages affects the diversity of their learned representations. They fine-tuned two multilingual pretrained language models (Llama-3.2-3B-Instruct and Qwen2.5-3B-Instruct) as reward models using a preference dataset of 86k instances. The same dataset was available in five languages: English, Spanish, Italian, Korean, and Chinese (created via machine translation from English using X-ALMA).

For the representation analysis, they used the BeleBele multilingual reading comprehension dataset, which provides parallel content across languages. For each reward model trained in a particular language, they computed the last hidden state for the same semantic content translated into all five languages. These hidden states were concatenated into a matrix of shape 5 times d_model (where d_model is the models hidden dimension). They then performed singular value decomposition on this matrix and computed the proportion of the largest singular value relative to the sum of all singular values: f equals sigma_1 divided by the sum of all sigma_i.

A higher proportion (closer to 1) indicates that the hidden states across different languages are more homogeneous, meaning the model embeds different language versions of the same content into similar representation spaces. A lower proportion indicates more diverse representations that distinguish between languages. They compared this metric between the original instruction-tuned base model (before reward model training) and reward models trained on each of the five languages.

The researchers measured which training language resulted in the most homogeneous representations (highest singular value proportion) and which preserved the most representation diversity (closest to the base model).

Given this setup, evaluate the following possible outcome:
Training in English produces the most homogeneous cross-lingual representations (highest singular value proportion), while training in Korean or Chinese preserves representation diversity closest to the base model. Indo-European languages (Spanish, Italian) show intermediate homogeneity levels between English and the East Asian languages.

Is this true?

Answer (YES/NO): NO